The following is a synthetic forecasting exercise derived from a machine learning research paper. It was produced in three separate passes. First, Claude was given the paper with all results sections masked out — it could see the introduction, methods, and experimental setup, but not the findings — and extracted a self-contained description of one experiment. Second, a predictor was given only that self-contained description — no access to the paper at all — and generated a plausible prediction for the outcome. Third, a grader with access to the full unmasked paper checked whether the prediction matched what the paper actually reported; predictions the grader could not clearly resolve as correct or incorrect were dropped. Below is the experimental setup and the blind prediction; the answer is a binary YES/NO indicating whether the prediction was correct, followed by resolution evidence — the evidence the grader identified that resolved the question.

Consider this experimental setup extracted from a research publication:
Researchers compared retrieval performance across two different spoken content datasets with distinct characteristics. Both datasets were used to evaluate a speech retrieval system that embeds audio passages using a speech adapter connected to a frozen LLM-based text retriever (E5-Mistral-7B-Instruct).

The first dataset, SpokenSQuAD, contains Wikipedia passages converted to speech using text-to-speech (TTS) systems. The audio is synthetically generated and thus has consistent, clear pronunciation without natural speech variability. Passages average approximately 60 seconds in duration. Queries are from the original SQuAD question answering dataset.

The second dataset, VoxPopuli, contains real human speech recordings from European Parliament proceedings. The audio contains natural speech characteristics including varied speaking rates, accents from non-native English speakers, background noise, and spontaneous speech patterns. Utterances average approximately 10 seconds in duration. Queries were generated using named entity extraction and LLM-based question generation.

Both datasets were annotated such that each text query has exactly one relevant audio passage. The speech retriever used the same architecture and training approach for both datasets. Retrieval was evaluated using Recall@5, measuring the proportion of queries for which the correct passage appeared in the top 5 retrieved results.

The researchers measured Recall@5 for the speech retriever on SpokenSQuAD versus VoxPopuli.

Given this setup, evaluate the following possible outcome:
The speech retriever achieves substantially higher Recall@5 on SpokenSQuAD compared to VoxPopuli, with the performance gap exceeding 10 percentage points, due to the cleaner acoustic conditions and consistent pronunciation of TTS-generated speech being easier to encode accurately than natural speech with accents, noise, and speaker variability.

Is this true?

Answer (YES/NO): NO